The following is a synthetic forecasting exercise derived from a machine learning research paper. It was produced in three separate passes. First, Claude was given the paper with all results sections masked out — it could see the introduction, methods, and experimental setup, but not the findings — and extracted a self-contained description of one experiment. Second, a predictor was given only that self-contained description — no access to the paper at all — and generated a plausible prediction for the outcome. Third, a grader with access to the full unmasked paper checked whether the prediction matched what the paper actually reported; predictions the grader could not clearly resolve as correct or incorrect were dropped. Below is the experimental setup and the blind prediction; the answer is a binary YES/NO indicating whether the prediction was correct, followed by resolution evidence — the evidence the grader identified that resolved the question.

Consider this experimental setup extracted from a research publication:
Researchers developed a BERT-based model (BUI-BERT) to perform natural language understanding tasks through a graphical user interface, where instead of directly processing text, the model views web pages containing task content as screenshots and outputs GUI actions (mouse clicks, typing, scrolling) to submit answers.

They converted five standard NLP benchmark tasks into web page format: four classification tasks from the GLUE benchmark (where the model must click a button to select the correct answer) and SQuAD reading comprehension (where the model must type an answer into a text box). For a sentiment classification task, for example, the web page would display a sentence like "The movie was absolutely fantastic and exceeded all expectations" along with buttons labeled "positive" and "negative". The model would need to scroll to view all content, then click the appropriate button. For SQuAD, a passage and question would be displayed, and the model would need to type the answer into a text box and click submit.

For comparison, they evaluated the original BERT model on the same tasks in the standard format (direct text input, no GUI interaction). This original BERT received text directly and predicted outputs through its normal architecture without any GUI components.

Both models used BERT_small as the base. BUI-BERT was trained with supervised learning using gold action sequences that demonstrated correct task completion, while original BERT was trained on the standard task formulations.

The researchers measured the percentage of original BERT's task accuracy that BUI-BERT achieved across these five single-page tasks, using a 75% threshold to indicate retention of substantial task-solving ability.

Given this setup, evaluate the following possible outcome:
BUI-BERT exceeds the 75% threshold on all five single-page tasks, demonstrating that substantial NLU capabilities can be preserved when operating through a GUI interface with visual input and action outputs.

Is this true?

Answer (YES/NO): NO